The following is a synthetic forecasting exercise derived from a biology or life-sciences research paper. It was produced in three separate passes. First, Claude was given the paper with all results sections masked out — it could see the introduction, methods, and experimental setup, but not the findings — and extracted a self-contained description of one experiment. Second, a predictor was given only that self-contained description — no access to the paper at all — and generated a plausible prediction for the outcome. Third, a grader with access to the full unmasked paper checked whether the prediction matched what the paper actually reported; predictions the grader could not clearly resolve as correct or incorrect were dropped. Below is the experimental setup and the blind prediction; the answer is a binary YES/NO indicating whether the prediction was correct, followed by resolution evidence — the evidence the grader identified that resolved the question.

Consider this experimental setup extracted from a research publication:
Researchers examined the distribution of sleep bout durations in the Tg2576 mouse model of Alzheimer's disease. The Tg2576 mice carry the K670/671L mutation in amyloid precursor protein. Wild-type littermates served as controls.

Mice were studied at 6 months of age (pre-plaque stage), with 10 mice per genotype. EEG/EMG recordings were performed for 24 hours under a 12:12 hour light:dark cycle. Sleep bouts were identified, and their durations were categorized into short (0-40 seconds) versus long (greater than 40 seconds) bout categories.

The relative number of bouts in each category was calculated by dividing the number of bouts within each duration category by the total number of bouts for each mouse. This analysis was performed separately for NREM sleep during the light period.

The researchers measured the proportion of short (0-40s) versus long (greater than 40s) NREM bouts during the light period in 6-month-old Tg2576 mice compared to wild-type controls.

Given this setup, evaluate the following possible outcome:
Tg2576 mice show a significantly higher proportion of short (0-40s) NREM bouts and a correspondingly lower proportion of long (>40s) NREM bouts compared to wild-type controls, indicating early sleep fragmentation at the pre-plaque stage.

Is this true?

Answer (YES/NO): NO